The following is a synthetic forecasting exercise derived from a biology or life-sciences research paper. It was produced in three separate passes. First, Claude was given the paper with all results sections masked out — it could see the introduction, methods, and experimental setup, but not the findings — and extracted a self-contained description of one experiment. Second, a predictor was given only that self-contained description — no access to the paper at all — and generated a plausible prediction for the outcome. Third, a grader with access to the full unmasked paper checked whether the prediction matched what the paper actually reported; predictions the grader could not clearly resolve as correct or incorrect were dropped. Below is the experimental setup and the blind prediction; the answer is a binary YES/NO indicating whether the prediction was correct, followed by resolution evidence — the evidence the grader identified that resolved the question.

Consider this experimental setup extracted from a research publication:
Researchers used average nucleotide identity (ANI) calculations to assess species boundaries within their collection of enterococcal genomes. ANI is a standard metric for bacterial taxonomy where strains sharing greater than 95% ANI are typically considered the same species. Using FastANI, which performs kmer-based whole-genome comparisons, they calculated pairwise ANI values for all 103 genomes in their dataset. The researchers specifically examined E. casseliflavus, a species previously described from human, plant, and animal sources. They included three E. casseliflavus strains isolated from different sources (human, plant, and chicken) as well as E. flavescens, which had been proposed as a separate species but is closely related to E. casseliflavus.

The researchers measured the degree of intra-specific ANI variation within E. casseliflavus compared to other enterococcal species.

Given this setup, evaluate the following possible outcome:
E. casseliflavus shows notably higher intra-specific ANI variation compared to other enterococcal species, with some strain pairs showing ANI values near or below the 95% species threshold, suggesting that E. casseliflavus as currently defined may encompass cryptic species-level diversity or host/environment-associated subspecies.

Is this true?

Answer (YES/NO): YES